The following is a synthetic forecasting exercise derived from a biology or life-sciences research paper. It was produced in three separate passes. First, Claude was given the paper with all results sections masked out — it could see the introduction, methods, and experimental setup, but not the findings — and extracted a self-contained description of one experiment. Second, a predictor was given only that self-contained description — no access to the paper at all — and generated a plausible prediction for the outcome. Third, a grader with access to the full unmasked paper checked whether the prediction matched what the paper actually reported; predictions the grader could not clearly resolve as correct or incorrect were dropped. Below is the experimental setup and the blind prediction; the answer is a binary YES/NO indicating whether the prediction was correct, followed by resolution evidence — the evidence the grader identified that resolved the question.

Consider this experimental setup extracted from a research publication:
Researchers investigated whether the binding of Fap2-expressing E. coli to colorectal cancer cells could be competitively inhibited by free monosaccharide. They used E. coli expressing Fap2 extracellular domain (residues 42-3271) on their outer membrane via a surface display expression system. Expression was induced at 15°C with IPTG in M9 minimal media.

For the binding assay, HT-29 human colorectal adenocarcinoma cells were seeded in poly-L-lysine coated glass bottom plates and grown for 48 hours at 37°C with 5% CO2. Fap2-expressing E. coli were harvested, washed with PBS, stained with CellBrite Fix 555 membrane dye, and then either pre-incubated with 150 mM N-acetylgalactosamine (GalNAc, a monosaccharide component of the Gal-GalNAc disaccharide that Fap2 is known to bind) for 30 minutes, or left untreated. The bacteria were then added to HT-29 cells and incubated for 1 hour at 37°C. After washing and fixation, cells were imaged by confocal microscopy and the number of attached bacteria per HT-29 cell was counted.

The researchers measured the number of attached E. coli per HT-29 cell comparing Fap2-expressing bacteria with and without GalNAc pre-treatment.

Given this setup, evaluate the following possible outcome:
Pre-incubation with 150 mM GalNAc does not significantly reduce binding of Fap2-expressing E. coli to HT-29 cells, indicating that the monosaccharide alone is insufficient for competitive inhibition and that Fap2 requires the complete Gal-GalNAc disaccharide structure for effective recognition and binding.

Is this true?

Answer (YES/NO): NO